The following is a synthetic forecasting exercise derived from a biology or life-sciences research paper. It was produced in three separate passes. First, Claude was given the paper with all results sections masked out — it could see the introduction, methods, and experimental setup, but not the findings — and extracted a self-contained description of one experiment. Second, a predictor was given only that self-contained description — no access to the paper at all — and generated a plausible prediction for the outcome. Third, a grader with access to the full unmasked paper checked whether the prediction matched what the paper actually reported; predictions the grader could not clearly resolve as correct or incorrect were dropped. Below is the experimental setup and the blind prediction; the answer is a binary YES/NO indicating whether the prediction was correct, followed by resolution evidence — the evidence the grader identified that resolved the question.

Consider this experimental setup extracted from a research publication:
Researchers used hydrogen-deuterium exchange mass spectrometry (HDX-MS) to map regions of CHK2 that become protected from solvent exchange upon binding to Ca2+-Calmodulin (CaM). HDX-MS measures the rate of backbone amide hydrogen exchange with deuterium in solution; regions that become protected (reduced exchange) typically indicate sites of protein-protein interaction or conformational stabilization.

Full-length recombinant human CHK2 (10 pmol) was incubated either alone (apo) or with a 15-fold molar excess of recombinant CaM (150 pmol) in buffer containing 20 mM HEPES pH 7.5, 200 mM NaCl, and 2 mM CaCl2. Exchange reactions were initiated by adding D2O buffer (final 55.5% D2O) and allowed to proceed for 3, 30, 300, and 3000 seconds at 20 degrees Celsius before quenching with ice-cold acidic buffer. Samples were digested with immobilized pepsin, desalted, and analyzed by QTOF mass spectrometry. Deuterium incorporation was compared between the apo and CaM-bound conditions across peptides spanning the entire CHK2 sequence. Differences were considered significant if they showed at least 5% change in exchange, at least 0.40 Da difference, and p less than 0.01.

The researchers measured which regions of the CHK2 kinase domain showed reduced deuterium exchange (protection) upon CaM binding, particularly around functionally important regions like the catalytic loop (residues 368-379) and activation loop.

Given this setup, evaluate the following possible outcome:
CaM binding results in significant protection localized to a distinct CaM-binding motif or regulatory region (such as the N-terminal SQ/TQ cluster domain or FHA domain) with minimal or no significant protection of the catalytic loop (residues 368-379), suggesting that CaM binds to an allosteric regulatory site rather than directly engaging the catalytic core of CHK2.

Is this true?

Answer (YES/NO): NO